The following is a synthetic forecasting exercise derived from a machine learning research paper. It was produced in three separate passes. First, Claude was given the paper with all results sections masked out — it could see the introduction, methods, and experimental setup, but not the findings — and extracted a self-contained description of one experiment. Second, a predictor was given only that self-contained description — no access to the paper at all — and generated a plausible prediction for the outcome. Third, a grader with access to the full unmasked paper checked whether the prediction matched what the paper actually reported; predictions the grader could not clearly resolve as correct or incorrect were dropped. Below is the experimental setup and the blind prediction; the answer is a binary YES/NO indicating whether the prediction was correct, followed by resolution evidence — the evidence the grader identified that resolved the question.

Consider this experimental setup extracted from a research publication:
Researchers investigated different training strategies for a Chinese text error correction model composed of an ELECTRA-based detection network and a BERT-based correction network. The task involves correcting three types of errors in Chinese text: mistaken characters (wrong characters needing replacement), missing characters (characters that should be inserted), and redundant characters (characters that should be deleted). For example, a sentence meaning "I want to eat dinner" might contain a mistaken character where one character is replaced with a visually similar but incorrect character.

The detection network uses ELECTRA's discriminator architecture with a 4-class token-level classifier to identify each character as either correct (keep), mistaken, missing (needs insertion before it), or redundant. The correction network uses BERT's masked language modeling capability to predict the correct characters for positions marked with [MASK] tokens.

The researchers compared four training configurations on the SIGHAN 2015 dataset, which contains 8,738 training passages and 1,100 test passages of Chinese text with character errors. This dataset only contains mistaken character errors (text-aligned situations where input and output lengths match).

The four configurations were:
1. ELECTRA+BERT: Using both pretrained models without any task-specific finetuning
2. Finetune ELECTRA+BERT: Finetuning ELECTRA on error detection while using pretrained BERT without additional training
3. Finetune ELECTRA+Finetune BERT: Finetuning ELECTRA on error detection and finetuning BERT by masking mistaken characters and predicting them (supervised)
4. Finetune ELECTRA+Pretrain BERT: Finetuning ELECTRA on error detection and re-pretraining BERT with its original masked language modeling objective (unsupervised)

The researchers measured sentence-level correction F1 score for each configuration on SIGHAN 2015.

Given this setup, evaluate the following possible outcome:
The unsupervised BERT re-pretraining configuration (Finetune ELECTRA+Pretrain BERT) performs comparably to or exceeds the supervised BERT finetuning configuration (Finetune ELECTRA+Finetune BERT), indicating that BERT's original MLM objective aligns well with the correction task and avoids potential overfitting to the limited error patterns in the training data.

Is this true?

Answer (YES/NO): NO